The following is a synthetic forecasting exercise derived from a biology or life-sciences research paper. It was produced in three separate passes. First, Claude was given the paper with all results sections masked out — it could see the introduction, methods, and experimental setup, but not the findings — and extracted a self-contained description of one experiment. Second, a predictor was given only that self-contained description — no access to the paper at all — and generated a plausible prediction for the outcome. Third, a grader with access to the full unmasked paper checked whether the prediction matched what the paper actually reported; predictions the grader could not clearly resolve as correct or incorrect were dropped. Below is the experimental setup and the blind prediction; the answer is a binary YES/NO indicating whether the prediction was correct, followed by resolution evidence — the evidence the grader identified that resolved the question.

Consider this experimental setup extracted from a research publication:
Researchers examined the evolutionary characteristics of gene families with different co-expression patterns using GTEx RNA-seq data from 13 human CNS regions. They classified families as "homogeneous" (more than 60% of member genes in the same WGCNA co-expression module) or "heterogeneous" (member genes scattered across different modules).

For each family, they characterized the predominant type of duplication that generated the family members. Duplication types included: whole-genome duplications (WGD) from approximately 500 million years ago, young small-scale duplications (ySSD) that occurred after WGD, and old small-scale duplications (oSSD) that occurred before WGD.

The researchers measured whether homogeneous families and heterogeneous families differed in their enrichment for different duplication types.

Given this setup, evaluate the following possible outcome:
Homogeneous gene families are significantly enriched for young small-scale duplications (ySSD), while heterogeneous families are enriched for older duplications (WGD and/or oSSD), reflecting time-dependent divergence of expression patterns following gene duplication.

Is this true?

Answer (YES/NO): YES